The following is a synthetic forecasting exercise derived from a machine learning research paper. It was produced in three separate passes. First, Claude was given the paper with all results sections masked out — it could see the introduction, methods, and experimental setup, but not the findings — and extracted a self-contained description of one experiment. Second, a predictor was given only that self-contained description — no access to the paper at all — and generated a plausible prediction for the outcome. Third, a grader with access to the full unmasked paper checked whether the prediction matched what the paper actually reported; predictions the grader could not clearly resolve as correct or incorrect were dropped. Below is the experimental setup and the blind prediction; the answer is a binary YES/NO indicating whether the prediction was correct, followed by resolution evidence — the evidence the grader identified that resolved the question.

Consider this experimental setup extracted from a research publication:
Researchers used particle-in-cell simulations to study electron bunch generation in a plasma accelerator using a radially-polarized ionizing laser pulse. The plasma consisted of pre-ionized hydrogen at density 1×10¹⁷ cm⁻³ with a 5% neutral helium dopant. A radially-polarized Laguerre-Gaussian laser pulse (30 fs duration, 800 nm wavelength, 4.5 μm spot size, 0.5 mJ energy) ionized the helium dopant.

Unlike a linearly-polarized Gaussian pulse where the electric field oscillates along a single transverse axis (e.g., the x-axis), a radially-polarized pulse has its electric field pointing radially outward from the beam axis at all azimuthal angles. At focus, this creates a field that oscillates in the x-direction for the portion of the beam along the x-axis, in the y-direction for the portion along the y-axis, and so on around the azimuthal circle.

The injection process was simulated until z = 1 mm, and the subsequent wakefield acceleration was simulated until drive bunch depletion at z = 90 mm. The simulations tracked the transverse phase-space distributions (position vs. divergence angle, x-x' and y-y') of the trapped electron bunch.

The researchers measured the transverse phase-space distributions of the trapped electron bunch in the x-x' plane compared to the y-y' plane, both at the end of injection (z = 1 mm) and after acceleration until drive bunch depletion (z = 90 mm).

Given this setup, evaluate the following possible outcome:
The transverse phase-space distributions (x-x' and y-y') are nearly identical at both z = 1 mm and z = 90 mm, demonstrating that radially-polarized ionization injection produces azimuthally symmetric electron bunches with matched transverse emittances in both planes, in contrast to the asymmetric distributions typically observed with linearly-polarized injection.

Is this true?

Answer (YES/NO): YES